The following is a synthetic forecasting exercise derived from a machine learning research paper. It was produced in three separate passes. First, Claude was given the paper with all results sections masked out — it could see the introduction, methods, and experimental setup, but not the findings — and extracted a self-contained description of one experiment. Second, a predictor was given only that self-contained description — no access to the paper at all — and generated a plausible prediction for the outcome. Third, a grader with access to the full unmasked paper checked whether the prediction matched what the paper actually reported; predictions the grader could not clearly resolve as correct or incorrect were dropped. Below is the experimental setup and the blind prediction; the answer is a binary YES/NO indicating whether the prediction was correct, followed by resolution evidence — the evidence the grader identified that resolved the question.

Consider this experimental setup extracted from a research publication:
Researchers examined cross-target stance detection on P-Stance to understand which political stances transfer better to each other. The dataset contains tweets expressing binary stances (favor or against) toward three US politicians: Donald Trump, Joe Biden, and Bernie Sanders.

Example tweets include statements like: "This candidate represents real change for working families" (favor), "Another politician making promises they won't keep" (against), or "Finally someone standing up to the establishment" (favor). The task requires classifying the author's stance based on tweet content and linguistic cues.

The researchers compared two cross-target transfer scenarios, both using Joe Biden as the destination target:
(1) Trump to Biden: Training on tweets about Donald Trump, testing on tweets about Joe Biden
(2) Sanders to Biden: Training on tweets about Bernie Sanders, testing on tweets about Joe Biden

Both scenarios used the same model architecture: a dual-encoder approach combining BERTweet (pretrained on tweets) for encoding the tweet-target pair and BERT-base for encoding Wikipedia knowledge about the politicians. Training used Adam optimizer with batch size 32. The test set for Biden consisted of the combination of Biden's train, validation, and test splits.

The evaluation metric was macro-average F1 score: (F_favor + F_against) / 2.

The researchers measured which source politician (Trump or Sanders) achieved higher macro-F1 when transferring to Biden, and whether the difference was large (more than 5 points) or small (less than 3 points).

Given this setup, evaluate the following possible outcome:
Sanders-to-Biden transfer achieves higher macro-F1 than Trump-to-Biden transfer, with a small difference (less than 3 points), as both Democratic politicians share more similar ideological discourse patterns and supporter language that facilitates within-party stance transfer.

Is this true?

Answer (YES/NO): NO